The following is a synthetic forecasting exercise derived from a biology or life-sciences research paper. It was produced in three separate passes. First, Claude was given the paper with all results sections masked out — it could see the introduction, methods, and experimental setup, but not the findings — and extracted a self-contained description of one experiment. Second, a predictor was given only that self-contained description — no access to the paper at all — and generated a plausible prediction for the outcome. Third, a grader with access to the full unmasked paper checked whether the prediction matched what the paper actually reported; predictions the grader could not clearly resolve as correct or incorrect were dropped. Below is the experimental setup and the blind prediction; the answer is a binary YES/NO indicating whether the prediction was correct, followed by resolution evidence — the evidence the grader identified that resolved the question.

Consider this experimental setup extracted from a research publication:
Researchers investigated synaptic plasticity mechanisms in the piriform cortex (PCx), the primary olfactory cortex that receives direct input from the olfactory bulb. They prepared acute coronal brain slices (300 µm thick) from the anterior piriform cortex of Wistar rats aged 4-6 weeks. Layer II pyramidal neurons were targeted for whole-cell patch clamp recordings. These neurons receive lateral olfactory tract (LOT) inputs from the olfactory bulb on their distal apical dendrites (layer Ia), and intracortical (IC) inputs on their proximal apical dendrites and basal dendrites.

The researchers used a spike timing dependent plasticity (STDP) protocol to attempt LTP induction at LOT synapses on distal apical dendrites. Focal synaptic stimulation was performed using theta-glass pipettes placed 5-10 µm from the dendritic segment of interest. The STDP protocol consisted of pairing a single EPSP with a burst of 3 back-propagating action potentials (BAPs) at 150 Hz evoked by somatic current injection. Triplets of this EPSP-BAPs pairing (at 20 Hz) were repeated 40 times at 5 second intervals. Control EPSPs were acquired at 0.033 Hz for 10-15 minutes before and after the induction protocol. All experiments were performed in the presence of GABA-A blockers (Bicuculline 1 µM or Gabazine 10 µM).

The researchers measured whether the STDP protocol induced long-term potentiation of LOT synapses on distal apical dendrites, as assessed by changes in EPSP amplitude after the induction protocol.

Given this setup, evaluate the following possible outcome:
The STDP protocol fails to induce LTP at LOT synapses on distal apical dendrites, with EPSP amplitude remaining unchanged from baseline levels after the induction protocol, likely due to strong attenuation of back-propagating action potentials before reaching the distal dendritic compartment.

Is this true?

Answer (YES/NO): YES